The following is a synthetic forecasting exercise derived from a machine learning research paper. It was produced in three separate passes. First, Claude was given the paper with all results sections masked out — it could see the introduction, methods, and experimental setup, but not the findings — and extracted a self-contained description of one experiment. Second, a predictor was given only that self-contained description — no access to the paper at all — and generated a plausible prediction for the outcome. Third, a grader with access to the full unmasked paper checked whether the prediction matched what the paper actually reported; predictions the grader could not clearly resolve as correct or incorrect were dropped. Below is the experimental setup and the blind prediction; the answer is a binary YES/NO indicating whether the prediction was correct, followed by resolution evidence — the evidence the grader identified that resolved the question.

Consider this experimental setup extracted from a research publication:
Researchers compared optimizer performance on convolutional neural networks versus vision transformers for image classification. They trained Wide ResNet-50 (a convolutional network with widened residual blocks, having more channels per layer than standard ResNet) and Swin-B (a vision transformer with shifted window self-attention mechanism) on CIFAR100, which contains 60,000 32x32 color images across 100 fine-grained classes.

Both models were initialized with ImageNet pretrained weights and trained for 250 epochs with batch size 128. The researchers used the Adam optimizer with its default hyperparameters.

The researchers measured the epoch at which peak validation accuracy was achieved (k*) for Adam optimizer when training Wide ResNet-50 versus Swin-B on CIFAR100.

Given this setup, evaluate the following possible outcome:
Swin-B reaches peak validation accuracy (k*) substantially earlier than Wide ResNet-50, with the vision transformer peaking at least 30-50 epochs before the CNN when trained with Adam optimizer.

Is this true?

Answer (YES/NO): YES